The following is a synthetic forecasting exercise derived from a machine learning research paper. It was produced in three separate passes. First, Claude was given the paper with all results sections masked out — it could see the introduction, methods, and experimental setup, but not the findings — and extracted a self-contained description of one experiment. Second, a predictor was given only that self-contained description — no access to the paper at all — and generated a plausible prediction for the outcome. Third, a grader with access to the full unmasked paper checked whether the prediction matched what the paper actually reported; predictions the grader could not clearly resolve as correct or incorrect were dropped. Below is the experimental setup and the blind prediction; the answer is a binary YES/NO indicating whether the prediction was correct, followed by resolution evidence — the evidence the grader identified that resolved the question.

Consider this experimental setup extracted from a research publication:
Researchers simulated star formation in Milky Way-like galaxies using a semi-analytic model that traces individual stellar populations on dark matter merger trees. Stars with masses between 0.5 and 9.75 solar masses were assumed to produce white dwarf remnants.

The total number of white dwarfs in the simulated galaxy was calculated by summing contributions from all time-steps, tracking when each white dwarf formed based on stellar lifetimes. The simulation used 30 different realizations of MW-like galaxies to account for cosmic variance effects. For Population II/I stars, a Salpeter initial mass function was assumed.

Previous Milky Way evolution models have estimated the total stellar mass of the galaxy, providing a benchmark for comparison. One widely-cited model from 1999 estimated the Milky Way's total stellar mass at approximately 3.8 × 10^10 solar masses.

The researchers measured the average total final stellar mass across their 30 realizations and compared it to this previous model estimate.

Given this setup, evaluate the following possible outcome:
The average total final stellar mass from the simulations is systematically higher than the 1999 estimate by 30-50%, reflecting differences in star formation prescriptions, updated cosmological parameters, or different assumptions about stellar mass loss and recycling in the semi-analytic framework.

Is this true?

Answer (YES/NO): YES